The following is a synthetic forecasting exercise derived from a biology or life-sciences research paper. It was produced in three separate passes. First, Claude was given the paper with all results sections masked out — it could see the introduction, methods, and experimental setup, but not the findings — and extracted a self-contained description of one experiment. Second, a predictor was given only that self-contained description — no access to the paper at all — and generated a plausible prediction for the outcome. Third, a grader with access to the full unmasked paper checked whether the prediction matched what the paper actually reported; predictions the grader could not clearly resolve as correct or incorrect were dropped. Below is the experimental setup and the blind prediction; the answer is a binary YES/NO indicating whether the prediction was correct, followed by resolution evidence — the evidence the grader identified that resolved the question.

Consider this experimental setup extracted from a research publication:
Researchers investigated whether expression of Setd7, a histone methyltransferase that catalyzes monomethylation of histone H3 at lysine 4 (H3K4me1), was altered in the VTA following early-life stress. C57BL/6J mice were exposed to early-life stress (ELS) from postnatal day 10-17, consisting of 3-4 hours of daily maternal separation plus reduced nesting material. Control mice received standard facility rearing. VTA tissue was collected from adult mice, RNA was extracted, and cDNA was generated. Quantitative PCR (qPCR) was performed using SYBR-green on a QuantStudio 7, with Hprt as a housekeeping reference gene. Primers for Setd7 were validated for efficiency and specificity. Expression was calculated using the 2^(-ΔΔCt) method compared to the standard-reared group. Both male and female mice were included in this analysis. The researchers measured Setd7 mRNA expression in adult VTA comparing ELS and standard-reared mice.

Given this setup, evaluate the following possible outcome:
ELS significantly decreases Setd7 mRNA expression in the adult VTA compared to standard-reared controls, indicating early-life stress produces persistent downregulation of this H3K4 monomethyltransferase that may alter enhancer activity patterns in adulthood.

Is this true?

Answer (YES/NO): NO